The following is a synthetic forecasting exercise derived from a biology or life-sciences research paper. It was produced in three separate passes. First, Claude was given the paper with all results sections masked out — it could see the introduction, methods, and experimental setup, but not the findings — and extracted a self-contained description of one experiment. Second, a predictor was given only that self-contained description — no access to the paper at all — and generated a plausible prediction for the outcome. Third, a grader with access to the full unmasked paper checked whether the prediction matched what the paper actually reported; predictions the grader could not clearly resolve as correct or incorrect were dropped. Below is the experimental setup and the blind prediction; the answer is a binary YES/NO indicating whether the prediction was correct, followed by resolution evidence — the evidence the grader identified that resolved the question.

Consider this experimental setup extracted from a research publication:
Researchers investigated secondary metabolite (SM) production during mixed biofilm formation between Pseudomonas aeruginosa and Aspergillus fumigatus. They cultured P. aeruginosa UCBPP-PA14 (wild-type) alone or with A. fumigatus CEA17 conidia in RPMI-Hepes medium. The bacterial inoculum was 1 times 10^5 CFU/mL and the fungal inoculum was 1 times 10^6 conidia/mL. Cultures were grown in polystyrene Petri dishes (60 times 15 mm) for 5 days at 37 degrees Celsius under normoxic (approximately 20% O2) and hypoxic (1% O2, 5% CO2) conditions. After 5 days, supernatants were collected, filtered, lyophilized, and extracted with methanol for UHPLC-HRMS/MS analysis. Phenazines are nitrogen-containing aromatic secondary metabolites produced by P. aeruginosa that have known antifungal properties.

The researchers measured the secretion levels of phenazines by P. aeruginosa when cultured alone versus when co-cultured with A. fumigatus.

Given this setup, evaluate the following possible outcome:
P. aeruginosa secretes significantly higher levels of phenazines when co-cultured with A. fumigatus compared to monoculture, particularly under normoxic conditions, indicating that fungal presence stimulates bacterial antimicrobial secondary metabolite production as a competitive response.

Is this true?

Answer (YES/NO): NO